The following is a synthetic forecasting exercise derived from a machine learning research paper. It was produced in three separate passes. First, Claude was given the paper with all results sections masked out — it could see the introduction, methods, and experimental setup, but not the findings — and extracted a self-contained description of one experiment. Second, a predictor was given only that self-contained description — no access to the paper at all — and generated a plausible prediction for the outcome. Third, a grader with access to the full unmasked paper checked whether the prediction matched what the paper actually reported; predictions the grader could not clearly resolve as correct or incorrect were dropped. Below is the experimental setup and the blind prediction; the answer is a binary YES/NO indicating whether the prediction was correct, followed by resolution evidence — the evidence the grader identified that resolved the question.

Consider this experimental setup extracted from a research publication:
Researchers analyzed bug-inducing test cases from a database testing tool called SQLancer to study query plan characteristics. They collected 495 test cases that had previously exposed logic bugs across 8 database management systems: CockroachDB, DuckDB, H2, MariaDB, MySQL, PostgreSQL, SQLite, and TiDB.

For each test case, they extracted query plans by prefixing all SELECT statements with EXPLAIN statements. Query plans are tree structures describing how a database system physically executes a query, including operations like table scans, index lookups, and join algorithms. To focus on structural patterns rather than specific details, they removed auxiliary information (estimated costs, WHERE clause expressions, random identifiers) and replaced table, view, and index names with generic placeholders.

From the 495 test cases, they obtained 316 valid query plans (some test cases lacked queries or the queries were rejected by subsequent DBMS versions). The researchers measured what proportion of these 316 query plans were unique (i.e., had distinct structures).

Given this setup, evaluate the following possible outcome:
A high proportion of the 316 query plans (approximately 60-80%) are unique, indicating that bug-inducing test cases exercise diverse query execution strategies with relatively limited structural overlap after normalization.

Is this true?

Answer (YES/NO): NO